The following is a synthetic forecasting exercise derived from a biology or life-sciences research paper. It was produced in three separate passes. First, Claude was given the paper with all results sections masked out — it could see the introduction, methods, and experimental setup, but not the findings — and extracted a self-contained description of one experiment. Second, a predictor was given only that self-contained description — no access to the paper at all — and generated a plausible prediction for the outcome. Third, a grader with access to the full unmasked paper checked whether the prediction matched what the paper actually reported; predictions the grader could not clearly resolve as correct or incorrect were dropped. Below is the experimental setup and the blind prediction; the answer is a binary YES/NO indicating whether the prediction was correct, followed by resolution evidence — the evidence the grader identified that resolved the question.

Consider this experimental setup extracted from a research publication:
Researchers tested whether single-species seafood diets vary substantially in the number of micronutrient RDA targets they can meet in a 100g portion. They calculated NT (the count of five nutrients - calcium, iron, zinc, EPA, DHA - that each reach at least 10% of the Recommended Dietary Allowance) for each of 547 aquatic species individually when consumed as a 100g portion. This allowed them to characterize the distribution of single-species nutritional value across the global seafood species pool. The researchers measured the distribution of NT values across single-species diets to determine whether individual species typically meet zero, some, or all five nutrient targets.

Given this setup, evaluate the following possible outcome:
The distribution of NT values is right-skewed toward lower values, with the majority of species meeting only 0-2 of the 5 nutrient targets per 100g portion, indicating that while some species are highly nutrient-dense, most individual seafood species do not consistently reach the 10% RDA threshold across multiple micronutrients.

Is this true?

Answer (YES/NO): YES